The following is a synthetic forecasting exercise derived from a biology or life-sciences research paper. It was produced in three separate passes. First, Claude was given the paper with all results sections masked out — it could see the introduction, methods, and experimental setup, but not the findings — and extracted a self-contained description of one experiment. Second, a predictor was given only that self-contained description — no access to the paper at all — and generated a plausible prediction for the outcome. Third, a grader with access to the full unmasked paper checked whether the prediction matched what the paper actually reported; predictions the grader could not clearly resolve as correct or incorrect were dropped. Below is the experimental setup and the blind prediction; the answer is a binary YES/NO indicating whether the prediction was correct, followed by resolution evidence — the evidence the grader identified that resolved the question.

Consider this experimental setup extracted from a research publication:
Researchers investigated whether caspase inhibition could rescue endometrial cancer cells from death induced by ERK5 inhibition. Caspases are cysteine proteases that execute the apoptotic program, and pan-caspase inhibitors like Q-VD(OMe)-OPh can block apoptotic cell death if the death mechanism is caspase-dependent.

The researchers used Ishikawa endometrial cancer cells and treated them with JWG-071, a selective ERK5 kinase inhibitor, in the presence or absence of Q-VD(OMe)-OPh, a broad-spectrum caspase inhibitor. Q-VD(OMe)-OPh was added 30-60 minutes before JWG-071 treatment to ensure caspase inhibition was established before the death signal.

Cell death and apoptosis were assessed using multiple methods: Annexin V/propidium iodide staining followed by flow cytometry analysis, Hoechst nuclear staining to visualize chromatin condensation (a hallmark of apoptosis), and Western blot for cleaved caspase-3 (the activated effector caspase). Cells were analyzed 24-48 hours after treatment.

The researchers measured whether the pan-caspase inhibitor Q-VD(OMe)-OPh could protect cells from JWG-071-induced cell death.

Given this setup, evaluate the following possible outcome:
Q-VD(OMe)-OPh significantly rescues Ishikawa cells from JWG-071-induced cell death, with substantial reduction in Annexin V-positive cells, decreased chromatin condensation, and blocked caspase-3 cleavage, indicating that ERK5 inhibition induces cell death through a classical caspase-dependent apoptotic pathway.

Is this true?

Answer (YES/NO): YES